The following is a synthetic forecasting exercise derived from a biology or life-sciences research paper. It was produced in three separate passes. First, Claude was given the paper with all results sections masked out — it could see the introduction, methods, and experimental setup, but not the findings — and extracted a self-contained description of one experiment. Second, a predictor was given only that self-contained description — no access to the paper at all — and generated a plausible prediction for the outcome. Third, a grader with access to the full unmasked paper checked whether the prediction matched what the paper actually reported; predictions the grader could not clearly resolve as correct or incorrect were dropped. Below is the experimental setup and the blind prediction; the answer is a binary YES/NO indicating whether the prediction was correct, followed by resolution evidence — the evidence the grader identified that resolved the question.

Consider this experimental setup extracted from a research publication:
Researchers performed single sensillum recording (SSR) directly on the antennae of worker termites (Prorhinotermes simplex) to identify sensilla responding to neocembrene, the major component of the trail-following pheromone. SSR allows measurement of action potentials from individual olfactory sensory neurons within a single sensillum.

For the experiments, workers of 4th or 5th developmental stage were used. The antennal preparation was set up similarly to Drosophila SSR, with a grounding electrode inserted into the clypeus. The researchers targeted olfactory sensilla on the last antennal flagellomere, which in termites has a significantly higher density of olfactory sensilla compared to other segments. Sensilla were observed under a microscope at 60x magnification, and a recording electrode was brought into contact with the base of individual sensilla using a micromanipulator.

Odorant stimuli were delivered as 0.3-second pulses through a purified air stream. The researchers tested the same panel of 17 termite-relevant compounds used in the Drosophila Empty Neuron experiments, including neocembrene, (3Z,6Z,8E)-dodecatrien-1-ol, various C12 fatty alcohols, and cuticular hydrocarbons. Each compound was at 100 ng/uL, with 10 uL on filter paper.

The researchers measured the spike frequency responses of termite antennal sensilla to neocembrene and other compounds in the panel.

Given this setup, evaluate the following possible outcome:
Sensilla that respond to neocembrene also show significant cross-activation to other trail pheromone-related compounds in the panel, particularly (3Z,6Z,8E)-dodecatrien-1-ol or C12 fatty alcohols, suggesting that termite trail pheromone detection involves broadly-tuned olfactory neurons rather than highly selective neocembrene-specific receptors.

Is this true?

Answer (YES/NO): NO